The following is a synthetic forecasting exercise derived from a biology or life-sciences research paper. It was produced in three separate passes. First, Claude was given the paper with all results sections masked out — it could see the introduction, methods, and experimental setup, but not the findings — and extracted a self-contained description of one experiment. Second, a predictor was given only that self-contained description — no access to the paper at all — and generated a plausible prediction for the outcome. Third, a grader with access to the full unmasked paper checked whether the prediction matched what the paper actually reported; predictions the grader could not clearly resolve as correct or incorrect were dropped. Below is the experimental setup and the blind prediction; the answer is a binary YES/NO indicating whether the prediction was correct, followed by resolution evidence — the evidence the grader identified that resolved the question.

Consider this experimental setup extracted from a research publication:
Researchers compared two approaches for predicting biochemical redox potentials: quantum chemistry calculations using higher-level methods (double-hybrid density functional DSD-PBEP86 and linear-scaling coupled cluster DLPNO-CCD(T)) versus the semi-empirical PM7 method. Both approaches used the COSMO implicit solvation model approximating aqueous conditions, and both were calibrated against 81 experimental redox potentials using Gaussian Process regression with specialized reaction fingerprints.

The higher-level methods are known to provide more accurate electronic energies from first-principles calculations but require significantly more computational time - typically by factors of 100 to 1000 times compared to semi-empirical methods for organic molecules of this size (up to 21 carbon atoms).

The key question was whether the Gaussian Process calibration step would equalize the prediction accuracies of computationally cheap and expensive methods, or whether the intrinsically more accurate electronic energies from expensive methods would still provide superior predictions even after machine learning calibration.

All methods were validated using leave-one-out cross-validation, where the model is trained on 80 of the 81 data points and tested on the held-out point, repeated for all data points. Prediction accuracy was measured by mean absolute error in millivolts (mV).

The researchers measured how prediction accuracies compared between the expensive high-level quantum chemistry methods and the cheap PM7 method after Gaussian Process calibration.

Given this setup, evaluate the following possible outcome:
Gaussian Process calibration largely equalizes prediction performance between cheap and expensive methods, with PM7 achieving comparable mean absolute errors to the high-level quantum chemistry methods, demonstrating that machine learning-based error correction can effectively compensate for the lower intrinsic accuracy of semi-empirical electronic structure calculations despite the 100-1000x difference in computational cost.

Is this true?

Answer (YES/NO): YES